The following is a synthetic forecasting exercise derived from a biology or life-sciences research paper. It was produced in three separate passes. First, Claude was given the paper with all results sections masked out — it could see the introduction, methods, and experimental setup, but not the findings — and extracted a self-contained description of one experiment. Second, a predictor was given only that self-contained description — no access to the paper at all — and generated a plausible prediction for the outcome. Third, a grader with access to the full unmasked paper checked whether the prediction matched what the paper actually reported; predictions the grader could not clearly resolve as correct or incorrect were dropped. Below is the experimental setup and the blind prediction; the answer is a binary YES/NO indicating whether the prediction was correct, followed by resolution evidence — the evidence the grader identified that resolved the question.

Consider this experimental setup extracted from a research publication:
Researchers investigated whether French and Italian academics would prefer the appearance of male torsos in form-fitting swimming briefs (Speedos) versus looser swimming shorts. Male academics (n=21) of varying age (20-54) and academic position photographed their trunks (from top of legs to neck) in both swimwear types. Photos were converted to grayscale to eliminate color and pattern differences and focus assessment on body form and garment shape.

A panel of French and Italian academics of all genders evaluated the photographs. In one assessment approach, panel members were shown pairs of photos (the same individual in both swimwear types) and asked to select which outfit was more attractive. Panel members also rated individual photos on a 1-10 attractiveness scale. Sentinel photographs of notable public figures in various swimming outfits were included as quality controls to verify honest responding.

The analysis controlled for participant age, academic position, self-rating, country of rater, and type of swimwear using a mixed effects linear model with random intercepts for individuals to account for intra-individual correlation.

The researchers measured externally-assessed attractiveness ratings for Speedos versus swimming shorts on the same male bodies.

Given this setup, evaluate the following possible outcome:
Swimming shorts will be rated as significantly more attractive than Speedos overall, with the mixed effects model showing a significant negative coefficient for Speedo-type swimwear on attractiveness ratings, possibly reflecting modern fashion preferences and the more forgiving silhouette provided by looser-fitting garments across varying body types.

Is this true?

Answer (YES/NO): YES